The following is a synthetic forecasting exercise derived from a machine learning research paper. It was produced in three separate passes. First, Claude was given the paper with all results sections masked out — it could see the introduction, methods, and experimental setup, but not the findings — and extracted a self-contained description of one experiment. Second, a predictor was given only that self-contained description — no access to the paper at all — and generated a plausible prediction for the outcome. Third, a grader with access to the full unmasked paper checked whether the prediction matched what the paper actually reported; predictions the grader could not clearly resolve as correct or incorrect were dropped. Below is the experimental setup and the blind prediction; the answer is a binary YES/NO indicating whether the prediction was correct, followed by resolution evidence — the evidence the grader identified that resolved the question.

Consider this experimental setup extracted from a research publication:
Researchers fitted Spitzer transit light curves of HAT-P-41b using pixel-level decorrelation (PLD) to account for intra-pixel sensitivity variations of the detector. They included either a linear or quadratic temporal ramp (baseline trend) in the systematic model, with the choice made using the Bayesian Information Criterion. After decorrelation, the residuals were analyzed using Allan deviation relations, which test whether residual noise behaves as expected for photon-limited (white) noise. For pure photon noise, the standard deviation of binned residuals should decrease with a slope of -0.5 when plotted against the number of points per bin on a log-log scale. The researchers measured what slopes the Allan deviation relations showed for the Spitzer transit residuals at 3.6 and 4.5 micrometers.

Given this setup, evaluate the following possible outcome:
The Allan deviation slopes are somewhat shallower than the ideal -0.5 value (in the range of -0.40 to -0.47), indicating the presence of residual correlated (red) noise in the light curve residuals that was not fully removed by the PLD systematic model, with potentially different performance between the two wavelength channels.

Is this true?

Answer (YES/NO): NO